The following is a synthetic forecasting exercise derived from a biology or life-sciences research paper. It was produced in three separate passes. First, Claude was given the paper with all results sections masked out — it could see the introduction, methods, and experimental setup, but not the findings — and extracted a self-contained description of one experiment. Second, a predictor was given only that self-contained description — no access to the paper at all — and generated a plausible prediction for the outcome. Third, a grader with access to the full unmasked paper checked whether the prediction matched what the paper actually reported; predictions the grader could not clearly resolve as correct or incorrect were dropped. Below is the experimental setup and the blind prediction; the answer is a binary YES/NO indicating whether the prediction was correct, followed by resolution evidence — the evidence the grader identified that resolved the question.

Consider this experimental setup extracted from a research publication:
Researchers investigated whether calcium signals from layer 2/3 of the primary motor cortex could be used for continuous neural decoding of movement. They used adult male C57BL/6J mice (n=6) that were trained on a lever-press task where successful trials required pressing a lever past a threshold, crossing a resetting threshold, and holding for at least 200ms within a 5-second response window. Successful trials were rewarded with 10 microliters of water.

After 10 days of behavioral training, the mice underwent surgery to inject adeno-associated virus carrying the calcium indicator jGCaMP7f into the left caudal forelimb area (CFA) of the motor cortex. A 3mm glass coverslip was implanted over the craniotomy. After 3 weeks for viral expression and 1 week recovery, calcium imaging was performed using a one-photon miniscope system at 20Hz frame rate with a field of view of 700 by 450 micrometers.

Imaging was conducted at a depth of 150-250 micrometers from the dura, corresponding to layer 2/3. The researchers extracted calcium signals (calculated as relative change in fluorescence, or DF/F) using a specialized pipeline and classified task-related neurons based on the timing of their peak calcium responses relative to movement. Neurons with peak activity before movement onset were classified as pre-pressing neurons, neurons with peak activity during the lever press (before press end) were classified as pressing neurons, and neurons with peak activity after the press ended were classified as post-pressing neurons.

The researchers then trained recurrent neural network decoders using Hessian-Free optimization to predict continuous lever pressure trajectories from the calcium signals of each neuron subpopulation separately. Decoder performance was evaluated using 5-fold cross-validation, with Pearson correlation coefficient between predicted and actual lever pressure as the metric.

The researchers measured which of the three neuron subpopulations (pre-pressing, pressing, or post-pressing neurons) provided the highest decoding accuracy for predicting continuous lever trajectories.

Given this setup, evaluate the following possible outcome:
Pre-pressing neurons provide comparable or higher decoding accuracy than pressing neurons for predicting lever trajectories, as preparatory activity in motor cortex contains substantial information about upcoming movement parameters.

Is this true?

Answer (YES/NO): YES